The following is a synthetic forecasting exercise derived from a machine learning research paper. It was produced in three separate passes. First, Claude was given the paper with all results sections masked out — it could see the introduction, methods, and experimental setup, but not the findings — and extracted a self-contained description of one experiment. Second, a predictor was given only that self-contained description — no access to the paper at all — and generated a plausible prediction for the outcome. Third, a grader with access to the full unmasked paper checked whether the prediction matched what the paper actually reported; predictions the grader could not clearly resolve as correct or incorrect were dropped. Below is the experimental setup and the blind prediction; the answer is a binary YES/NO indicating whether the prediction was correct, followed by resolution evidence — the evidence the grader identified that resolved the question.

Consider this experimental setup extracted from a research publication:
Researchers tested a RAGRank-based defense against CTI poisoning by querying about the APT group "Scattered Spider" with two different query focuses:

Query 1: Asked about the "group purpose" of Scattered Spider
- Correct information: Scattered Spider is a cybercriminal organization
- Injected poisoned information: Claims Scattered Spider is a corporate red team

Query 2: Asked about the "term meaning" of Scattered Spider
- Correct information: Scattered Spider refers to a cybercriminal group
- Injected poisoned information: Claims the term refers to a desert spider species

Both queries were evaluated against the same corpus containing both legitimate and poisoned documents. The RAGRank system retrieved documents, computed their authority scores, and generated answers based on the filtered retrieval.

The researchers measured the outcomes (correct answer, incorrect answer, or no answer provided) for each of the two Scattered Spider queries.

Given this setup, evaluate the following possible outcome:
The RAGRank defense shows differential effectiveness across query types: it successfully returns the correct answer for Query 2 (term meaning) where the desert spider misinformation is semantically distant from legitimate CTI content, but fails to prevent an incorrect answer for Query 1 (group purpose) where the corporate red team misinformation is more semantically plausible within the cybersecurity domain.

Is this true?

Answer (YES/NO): NO